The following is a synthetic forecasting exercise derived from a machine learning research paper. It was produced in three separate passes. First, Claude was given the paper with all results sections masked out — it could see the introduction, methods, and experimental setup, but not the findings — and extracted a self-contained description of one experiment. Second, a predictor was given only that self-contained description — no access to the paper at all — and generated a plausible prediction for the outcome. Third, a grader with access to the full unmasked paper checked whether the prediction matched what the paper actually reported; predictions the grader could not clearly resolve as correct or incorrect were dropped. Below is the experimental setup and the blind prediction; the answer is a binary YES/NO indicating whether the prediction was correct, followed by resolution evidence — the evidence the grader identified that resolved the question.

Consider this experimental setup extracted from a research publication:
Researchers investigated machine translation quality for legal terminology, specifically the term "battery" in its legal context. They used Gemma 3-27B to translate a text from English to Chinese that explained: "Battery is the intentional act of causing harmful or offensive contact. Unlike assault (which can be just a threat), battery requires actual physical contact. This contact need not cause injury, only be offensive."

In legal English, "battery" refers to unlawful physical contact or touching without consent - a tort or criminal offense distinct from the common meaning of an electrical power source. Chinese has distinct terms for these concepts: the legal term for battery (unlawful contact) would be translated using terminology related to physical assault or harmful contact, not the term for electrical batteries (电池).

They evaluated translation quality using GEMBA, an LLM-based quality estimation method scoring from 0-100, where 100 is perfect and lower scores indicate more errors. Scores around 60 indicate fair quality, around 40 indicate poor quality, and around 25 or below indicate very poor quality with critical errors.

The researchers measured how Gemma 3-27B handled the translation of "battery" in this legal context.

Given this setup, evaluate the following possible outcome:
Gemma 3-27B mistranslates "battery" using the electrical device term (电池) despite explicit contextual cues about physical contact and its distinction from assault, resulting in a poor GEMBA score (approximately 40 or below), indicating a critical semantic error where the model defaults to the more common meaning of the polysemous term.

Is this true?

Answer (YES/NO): YES